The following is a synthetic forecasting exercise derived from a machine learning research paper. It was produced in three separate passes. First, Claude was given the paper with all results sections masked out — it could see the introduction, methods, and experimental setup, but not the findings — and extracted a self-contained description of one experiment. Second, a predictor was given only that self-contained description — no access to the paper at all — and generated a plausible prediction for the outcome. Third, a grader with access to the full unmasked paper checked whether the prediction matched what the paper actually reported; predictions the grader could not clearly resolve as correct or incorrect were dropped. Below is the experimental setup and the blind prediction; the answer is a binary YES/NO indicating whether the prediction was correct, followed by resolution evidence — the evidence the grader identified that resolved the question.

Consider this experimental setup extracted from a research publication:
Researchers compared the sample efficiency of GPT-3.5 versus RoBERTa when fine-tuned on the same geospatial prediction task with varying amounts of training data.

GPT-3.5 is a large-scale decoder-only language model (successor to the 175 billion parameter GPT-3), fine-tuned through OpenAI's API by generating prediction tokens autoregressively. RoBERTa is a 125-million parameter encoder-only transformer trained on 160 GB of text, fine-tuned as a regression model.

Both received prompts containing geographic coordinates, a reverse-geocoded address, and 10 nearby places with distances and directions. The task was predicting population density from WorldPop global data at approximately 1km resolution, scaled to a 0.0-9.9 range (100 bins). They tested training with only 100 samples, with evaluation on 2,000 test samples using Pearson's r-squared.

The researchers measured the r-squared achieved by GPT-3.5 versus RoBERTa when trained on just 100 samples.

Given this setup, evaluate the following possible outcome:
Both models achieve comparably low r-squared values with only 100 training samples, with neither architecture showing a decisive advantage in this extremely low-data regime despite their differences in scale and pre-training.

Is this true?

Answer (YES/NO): NO